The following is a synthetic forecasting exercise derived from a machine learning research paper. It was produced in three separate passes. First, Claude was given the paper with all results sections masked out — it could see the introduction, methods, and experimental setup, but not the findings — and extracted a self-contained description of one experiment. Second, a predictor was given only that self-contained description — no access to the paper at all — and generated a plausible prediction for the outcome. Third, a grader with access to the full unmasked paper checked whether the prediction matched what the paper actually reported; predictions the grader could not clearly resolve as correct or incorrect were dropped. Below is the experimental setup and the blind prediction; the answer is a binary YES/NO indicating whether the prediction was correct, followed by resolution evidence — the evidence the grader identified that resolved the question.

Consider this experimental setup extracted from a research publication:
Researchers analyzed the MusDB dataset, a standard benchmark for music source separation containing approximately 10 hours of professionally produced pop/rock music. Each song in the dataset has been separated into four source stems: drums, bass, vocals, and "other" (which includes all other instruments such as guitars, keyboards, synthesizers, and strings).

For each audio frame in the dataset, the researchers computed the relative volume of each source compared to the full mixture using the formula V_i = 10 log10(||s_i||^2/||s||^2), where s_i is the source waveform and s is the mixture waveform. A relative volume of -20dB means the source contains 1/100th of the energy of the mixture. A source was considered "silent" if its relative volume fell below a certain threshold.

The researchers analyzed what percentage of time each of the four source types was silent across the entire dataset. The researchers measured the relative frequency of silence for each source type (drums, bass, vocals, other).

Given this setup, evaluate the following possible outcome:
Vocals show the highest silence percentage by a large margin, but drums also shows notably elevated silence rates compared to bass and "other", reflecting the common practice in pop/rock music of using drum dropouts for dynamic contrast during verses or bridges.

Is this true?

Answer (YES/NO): NO